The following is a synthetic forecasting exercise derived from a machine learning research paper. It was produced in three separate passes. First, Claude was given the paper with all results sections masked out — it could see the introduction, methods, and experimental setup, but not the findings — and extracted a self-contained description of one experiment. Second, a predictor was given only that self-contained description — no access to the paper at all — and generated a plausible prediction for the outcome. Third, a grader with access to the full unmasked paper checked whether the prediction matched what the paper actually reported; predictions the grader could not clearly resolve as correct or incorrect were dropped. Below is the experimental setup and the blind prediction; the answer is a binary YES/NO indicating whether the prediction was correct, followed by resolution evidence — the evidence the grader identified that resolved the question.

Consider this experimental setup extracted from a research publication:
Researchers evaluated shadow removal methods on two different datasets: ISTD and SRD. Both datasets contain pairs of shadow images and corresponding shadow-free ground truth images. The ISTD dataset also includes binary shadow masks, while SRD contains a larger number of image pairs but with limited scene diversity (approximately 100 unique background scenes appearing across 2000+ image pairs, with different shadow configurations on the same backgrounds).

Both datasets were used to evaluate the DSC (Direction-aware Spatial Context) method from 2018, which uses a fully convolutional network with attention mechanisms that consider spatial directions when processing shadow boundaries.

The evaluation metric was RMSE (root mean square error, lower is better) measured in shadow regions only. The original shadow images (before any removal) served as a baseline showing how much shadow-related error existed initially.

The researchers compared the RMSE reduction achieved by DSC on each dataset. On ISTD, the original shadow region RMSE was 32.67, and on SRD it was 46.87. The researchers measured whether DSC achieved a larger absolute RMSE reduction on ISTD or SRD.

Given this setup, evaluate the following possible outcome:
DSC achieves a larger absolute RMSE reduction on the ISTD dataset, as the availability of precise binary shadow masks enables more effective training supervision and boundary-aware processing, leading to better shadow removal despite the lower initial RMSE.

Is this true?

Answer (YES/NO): NO